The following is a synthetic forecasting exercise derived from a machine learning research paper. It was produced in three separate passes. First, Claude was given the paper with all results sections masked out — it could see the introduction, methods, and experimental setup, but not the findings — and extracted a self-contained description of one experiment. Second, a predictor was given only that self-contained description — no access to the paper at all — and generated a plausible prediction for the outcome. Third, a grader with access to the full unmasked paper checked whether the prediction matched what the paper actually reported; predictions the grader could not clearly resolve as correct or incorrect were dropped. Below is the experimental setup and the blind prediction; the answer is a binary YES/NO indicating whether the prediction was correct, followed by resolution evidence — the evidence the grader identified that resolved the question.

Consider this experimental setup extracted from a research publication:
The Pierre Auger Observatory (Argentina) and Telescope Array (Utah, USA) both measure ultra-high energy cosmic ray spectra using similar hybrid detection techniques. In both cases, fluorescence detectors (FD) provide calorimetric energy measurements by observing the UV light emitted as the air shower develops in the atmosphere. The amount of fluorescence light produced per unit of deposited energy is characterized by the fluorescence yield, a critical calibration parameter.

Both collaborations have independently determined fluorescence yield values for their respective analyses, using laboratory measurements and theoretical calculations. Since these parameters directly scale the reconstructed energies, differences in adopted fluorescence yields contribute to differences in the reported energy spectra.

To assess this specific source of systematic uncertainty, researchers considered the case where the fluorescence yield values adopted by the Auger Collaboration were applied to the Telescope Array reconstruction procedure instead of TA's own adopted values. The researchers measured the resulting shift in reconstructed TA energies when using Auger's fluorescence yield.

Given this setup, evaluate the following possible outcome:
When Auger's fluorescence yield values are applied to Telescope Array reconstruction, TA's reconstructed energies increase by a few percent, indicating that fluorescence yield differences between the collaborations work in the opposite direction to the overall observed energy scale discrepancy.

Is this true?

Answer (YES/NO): NO